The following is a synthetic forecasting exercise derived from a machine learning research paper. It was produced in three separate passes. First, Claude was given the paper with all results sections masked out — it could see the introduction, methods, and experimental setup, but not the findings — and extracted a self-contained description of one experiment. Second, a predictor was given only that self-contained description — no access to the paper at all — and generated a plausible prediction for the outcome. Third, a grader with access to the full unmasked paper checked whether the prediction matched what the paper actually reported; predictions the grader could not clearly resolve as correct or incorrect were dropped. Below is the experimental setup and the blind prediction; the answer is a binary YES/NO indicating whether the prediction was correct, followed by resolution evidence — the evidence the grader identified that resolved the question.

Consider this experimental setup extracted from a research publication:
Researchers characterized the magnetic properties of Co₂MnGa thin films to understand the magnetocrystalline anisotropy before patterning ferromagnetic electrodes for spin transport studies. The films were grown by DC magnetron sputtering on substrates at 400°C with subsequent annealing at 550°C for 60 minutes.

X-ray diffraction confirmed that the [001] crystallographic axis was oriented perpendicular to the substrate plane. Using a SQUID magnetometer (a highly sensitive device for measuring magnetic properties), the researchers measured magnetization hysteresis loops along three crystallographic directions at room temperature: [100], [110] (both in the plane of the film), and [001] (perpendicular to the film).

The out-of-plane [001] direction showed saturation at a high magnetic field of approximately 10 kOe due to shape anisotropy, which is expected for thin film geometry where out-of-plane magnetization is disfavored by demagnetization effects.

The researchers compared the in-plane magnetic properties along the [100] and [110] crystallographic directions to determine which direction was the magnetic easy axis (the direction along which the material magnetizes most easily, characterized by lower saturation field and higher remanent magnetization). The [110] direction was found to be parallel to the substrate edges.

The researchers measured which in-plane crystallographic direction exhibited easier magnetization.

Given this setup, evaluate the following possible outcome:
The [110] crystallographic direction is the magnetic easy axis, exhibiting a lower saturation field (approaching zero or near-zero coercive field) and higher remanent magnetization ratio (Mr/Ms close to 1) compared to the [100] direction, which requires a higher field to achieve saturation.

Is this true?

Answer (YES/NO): YES